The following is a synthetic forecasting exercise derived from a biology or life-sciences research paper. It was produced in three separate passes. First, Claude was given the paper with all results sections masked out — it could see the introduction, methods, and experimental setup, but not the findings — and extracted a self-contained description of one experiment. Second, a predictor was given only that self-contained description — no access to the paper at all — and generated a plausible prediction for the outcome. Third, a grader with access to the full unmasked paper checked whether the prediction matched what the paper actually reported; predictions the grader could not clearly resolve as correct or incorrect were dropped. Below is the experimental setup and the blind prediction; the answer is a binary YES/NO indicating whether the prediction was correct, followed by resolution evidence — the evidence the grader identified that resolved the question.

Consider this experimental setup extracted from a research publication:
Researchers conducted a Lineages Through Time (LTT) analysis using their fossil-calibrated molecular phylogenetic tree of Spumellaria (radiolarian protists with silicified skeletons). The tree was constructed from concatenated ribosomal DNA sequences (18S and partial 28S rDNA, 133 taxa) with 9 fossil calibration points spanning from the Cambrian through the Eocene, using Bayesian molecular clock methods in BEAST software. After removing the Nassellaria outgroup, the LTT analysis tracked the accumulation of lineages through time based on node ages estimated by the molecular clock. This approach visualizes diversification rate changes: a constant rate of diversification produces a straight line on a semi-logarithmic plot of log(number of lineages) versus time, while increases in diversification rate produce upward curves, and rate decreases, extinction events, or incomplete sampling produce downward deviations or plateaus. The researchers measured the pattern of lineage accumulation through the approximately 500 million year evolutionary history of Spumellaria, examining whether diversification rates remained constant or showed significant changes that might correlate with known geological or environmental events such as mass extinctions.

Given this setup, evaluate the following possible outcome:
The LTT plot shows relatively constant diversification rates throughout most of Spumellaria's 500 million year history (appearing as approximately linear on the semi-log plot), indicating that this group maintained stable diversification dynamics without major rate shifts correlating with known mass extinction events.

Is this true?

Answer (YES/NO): NO